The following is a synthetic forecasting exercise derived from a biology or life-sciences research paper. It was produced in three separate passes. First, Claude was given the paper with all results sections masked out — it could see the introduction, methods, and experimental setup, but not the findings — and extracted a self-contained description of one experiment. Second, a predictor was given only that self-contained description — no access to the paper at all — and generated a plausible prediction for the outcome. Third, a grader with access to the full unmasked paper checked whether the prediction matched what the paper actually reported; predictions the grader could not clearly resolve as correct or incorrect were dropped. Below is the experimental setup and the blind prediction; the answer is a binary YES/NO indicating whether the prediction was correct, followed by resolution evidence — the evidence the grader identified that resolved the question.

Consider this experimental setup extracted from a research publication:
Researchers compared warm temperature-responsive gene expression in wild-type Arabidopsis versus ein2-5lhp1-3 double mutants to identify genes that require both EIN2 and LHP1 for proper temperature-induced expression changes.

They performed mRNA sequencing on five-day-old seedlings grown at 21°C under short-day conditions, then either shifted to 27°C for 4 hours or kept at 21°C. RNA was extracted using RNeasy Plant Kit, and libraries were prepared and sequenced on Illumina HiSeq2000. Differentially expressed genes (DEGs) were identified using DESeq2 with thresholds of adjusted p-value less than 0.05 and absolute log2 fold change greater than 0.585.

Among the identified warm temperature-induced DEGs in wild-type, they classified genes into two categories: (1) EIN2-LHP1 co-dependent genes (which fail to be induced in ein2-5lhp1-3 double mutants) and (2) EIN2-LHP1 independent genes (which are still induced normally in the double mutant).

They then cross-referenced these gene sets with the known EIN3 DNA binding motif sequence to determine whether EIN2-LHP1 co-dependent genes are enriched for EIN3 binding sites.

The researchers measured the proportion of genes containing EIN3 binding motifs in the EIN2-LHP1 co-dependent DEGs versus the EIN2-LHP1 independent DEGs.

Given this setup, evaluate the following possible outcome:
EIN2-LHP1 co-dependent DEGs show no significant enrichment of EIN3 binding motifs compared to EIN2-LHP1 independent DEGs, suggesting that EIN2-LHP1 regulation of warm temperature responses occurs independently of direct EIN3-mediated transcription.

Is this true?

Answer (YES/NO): NO